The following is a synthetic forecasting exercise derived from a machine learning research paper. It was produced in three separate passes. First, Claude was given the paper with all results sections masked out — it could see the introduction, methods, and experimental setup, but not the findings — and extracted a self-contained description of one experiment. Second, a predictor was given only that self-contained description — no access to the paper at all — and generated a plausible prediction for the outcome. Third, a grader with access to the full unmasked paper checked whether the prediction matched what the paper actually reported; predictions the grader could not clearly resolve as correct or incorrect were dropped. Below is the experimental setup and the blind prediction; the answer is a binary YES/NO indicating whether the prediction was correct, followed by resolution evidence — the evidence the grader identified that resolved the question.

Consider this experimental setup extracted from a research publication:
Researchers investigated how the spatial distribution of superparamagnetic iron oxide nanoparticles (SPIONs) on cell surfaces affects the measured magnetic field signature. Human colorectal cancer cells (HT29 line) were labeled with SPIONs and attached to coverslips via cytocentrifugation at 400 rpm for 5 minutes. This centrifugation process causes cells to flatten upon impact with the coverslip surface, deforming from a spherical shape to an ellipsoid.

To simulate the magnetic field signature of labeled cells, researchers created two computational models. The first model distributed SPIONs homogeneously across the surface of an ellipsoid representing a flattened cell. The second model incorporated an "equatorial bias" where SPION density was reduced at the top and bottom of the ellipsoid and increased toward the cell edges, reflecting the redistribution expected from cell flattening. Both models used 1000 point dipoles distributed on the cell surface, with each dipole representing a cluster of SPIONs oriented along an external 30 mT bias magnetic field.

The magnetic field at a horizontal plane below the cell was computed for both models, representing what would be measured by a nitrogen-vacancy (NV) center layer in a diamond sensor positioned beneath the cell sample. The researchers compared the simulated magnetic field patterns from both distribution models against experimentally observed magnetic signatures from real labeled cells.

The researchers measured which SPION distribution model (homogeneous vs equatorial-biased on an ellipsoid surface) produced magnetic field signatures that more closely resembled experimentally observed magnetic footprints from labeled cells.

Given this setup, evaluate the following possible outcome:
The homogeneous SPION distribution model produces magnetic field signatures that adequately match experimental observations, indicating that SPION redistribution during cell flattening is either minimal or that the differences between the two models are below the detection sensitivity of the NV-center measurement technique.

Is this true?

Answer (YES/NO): NO